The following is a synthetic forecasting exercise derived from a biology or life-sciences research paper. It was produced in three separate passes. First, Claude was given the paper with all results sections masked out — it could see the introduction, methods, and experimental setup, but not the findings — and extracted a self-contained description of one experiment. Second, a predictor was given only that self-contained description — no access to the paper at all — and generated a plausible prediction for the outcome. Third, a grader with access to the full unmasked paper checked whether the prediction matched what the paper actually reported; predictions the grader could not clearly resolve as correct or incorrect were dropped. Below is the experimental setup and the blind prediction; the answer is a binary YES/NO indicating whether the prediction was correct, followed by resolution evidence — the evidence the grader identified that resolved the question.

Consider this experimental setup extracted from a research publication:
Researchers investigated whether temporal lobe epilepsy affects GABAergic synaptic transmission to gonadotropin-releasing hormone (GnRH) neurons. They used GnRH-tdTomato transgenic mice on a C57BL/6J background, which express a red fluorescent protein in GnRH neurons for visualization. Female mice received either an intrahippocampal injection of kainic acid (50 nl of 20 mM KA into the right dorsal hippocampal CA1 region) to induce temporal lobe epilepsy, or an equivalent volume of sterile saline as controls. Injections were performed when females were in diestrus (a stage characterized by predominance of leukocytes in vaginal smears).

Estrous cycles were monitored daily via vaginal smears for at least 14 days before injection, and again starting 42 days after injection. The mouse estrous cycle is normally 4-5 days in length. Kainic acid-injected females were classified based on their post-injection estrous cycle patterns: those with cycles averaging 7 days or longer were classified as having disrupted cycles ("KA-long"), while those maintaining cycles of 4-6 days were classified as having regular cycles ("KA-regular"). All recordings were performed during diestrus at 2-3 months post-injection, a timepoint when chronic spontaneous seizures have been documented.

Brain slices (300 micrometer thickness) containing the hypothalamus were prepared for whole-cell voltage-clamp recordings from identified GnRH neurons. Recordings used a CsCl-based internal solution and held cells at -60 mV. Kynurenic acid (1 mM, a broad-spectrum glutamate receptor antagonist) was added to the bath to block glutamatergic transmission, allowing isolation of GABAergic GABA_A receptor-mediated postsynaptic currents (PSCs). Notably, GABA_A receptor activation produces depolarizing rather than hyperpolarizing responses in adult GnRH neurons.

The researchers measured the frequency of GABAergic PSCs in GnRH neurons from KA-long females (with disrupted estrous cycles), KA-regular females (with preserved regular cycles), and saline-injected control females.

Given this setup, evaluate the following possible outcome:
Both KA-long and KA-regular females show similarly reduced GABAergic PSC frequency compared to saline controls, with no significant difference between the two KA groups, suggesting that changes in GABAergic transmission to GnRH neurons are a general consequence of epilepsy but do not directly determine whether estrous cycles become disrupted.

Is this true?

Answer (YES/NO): NO